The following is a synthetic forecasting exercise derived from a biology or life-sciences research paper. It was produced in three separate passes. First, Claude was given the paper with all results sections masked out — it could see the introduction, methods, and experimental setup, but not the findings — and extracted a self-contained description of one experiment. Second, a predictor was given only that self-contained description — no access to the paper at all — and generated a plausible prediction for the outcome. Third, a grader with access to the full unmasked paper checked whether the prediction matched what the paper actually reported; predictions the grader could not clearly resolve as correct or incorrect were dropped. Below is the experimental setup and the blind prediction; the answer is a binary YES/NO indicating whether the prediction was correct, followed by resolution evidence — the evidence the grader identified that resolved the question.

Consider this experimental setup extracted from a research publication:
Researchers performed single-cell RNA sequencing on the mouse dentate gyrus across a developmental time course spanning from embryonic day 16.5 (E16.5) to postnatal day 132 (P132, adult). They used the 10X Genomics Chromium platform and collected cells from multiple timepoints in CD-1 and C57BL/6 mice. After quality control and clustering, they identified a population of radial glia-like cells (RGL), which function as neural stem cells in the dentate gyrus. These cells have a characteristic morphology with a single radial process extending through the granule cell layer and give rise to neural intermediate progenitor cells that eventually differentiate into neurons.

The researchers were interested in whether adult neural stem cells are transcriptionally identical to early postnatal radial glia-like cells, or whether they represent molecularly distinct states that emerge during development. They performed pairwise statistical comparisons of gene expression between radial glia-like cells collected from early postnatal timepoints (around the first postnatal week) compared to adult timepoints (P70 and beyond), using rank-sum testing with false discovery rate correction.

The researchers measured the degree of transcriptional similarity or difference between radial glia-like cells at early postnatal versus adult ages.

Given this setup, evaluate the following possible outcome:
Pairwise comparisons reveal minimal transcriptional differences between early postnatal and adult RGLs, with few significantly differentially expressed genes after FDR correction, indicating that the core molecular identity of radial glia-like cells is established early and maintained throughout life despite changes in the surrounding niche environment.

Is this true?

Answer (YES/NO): NO